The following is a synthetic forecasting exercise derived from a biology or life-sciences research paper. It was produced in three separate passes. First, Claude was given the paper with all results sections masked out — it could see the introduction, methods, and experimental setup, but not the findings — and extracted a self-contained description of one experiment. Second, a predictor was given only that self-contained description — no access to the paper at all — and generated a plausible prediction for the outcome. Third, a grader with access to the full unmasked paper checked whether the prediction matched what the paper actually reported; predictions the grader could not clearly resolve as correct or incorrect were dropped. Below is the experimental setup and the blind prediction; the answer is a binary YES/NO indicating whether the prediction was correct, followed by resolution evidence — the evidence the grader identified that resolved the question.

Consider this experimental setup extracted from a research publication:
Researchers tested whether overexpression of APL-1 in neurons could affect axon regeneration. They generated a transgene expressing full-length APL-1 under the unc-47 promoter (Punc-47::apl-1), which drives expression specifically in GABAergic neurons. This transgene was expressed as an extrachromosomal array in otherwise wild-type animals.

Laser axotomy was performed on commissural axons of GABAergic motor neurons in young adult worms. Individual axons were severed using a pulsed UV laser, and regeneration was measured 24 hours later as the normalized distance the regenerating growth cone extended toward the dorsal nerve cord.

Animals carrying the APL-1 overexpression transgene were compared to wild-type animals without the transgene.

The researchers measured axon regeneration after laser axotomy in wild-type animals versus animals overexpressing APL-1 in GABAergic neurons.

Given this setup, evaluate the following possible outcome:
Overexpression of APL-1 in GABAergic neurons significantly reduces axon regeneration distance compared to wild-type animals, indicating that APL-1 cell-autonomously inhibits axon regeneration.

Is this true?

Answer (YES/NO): YES